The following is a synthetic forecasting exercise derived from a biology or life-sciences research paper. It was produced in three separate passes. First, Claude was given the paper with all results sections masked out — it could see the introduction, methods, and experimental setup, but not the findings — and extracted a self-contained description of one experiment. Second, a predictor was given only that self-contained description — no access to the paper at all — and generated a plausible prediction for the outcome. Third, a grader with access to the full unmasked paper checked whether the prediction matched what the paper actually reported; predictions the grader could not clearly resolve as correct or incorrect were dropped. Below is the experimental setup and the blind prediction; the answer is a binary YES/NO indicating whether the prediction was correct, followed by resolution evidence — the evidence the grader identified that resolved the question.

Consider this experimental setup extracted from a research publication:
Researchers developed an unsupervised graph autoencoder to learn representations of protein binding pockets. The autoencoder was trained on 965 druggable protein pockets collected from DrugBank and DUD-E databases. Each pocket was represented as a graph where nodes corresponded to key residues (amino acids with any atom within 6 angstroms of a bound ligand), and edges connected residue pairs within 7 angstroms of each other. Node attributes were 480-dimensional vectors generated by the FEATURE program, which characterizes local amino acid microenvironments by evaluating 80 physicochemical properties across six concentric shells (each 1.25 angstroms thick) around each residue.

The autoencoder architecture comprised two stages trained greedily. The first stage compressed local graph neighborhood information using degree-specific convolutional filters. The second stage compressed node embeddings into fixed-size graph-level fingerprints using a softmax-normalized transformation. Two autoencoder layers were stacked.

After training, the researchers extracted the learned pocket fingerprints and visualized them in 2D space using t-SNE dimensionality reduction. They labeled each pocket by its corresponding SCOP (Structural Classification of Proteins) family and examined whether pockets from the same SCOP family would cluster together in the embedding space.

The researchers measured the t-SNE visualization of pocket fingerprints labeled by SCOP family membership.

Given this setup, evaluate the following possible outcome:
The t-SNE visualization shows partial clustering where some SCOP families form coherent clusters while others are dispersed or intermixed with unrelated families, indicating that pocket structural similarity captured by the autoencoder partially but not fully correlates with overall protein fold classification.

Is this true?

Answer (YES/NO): NO